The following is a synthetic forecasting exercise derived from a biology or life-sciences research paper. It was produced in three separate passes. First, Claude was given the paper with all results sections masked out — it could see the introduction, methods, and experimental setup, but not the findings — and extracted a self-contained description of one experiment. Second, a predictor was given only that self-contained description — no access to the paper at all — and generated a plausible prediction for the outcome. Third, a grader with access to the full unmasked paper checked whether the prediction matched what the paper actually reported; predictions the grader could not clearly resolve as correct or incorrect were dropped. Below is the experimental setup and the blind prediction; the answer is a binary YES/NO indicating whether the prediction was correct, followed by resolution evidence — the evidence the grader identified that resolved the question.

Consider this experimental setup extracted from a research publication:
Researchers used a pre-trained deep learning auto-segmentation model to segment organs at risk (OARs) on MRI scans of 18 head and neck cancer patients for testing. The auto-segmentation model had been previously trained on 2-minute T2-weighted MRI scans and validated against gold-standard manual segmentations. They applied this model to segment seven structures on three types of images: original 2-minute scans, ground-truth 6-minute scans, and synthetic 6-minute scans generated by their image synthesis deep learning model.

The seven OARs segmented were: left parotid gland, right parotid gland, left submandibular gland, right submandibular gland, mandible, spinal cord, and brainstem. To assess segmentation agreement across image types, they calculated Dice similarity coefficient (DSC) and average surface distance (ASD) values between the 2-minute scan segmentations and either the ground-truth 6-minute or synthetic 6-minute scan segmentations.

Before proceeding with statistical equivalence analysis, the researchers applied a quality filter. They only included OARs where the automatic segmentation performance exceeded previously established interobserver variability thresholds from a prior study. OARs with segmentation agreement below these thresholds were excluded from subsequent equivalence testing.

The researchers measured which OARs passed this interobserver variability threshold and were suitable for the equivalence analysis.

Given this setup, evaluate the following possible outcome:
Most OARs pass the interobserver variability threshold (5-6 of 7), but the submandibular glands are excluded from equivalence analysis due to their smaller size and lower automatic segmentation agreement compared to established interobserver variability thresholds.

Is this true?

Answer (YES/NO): NO